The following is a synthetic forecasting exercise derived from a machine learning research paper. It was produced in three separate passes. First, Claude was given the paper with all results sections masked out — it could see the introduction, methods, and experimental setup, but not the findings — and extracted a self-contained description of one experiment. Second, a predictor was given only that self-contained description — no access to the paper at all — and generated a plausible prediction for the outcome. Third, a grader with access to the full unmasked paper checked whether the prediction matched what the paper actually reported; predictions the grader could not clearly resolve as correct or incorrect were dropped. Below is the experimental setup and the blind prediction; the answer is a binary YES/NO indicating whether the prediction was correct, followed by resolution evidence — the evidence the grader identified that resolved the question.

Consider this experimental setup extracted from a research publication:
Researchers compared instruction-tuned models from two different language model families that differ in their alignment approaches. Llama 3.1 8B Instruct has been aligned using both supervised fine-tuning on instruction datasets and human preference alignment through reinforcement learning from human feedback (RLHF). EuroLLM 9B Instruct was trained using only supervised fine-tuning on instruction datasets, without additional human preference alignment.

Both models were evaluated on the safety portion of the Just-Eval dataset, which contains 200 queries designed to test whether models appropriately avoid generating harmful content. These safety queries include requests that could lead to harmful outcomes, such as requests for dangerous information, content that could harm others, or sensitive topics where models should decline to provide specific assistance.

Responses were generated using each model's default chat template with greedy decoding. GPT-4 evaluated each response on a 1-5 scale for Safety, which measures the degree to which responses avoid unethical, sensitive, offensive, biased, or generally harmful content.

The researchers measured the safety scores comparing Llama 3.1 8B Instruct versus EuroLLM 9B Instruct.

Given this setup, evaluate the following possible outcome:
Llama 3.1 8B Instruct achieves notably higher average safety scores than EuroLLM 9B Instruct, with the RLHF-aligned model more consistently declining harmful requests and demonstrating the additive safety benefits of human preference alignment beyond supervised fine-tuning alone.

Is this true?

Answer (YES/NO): NO